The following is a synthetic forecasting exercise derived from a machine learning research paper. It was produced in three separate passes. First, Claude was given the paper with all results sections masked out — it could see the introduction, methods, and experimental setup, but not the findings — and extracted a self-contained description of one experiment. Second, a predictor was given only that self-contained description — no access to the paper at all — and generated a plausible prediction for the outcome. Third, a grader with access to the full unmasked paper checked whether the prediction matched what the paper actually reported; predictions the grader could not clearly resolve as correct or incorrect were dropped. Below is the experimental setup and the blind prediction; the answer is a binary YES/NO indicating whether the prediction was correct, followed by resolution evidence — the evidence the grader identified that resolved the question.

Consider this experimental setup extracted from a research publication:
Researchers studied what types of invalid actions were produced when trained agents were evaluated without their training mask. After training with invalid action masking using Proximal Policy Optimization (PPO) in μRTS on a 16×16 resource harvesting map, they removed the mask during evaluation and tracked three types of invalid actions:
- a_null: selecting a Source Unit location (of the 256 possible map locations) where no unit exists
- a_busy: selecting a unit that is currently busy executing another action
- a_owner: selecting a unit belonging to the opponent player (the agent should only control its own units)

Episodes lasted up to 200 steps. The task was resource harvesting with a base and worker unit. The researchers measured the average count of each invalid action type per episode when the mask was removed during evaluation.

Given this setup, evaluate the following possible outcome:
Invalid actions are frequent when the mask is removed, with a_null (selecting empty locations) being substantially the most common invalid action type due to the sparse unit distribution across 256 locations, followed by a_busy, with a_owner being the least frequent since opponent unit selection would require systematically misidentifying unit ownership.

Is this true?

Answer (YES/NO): NO